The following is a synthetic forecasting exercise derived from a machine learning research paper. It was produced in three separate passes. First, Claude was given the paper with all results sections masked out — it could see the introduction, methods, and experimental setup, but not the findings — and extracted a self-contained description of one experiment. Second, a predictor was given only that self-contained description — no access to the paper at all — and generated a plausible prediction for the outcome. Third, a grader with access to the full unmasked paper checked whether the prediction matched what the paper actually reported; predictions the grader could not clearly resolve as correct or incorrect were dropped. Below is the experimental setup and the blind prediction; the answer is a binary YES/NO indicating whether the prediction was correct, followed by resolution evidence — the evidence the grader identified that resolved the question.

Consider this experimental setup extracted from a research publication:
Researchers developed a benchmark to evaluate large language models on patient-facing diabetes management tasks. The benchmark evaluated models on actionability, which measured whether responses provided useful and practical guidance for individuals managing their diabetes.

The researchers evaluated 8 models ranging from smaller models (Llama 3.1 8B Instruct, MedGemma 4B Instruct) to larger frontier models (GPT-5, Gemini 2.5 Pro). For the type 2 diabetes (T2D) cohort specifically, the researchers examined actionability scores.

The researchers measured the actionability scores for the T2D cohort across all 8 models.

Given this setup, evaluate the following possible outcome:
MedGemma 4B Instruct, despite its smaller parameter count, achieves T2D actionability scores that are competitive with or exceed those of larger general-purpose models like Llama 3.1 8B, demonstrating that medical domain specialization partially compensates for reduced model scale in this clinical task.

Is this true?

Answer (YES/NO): NO